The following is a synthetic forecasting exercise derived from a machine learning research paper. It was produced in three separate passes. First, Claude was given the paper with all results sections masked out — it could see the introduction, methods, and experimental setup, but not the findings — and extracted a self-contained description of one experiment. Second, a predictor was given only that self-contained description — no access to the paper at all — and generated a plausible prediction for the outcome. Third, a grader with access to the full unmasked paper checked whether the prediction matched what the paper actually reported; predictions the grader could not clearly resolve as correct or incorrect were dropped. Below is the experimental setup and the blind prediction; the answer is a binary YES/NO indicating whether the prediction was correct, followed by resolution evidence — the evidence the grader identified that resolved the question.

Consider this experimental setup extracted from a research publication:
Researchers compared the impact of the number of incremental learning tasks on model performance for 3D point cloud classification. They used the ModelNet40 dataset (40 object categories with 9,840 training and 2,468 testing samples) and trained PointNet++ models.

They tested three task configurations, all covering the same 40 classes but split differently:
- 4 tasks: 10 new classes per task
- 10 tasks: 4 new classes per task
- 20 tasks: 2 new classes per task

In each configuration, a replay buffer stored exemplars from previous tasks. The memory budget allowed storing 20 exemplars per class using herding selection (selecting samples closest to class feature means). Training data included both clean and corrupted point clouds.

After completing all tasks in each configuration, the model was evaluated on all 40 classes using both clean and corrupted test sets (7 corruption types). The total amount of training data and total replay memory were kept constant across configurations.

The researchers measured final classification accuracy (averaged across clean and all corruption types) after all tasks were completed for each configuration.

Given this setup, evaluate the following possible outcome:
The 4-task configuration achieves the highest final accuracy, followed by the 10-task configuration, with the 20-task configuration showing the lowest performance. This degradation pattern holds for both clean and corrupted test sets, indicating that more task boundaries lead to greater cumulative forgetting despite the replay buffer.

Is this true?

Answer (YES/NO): YES